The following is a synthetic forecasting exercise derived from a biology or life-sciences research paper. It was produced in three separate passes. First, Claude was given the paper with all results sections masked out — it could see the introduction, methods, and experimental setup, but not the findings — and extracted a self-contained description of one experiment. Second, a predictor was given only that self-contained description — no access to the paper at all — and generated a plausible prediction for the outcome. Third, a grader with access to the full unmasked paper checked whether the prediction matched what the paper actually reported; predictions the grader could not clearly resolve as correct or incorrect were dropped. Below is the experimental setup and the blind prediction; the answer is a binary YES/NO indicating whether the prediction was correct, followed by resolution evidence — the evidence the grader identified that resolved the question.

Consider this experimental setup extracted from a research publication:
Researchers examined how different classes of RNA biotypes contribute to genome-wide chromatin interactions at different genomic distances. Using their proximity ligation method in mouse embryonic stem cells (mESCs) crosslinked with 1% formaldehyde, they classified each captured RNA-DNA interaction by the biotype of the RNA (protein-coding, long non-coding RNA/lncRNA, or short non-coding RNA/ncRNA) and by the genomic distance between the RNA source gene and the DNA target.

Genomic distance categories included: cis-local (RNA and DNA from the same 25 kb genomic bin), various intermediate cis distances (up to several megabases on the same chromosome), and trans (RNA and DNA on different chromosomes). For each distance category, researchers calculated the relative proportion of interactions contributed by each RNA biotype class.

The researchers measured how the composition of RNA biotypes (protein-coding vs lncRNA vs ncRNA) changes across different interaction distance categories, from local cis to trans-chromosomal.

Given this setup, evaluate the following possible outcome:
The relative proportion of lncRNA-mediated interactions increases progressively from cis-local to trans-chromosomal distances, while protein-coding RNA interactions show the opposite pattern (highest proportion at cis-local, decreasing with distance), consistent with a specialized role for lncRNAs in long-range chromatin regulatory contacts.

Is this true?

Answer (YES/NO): NO